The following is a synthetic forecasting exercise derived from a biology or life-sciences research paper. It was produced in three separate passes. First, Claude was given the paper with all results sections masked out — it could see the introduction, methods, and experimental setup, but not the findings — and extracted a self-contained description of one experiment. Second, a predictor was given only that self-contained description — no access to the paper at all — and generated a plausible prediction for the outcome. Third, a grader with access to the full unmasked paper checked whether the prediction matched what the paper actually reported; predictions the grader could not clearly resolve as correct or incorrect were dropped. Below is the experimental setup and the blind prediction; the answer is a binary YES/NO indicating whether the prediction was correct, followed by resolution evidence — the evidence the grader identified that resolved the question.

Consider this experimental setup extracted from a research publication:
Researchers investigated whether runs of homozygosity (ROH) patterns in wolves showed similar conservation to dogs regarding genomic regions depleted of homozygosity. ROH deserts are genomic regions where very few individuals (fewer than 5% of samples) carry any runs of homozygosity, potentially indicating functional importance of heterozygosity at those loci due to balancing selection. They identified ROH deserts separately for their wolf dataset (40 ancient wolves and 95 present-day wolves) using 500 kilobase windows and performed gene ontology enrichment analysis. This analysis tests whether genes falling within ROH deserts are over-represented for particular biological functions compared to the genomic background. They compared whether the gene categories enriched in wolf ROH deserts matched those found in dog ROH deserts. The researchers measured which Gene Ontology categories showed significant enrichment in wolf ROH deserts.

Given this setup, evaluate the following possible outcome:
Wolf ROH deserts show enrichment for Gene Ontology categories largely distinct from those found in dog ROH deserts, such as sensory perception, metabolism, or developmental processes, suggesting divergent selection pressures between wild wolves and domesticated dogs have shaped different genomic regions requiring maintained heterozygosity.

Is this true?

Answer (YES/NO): NO